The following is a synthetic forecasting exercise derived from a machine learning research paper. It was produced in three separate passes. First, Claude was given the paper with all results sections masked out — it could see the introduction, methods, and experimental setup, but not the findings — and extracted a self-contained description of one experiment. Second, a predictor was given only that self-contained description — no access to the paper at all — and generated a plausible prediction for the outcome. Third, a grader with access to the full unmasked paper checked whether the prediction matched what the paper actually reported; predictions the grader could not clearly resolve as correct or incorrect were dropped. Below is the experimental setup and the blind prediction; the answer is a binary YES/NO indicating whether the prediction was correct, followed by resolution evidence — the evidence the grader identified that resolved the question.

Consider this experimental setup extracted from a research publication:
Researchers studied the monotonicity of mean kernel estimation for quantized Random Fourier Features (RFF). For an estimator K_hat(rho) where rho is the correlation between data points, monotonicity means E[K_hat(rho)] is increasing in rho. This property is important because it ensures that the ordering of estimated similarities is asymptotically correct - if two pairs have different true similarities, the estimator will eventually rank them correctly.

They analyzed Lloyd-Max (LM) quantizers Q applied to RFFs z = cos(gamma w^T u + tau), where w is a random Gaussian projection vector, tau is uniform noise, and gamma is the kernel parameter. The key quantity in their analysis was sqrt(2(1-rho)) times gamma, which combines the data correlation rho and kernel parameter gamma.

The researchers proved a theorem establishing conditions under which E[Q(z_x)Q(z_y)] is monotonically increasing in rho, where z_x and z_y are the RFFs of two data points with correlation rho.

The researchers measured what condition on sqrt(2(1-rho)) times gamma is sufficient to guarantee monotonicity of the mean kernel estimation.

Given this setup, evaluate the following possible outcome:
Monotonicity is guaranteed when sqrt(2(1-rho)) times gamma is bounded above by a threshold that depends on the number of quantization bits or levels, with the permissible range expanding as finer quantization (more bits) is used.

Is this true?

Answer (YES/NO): NO